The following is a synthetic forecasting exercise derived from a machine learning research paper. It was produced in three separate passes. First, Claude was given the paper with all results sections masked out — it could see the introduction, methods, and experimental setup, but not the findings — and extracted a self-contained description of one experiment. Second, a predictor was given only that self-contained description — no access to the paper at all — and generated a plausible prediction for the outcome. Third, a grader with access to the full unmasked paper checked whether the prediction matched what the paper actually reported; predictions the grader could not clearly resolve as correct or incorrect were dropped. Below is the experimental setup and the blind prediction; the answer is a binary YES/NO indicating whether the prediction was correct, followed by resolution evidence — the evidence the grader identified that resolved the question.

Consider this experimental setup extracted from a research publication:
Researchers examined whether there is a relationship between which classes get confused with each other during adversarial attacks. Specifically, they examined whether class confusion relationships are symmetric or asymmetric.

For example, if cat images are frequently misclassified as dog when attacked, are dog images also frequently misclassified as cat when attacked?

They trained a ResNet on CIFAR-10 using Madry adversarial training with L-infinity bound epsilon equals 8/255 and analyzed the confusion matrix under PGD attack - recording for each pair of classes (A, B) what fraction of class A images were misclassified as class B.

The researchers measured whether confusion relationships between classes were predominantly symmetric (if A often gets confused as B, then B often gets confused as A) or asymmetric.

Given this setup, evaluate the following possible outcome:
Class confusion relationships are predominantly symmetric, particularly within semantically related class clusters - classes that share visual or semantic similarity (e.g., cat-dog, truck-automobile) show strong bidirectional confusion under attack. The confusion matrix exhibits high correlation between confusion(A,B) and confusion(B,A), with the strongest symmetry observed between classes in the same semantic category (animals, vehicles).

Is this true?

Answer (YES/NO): YES